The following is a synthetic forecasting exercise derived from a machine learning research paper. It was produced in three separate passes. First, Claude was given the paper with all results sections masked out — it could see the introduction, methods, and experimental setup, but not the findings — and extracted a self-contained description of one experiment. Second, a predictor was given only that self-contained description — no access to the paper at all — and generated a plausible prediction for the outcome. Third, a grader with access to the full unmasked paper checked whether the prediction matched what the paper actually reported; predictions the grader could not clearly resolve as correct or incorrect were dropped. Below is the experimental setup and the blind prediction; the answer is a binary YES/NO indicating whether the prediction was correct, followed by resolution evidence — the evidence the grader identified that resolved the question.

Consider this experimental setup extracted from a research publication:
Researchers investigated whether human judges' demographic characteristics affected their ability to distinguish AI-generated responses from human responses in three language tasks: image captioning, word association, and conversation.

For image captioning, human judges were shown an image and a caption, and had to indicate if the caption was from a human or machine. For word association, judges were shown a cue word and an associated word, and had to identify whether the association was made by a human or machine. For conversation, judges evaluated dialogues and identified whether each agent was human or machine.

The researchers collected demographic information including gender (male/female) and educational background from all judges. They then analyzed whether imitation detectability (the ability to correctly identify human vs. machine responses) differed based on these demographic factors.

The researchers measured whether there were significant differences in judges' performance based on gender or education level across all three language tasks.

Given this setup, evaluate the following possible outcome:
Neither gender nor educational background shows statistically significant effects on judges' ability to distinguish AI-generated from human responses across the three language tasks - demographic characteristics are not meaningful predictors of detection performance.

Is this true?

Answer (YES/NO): YES